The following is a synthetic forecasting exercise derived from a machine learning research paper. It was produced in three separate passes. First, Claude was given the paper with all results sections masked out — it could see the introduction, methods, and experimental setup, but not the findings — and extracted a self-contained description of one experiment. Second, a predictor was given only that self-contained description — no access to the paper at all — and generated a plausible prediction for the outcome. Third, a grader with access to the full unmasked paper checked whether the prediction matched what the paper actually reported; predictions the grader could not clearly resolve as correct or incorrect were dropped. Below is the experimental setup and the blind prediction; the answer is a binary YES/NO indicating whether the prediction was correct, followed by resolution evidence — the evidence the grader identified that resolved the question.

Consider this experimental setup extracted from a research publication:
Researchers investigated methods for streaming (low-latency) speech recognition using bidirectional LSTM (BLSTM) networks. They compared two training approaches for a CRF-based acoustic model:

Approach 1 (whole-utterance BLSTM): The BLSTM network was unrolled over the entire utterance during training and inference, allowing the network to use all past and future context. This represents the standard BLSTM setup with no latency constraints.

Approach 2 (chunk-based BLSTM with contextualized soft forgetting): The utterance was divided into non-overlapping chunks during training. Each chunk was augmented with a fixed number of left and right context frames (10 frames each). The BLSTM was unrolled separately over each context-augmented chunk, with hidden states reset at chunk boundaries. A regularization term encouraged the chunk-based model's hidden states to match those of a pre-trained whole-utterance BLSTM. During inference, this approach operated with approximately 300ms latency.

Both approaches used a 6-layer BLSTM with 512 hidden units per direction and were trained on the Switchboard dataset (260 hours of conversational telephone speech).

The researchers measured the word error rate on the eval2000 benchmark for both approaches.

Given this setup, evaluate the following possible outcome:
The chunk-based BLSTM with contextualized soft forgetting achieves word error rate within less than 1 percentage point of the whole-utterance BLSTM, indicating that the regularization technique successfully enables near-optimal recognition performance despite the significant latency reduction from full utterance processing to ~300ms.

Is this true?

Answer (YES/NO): YES